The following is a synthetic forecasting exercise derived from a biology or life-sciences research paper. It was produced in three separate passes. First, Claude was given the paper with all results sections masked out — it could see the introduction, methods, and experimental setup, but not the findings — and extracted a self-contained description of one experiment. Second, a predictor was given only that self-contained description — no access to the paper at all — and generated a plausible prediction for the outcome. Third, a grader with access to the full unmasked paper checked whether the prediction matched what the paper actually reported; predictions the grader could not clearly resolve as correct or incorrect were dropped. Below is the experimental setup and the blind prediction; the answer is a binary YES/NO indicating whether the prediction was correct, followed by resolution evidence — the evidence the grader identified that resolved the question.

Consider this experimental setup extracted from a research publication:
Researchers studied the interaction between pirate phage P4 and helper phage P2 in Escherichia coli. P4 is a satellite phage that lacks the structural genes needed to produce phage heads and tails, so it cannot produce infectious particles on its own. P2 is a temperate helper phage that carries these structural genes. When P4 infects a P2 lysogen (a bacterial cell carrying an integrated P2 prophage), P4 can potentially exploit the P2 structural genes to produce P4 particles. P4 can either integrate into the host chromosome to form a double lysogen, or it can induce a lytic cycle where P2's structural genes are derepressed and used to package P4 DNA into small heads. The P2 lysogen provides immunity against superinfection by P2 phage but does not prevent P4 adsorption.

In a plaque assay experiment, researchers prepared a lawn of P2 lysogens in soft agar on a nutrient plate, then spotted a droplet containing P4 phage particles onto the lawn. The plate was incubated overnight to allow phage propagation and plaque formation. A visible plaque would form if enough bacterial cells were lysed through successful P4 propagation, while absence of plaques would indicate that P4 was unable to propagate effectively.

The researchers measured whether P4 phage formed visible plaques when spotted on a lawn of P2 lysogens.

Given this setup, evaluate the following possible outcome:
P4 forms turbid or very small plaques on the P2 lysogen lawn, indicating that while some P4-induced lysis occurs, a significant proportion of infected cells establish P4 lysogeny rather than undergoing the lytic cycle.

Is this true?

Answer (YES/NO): YES